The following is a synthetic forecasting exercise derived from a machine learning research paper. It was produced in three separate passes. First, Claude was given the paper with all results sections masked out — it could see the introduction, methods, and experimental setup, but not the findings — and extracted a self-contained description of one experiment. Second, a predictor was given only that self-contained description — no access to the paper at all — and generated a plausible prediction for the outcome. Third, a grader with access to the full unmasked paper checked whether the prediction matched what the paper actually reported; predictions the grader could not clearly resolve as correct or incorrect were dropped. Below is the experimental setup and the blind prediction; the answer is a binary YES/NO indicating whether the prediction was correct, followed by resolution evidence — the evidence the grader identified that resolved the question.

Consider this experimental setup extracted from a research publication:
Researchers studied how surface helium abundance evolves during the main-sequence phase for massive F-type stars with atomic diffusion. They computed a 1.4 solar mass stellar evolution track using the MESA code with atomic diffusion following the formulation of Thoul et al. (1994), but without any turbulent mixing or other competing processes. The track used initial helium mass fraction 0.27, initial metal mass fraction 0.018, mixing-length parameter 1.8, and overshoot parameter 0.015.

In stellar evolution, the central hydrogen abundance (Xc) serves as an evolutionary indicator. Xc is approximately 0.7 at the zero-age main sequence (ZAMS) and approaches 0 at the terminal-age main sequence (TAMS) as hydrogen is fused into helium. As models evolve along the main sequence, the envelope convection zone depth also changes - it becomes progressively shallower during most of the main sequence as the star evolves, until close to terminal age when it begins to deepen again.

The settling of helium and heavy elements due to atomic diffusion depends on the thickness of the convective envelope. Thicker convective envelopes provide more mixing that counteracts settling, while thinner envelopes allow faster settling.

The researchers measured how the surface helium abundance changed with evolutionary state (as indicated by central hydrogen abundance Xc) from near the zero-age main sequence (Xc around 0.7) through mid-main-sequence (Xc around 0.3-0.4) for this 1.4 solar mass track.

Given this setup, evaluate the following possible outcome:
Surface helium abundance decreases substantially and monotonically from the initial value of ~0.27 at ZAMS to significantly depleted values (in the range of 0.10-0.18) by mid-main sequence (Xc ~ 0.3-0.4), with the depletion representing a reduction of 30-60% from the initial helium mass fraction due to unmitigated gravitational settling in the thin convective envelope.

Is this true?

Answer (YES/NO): NO